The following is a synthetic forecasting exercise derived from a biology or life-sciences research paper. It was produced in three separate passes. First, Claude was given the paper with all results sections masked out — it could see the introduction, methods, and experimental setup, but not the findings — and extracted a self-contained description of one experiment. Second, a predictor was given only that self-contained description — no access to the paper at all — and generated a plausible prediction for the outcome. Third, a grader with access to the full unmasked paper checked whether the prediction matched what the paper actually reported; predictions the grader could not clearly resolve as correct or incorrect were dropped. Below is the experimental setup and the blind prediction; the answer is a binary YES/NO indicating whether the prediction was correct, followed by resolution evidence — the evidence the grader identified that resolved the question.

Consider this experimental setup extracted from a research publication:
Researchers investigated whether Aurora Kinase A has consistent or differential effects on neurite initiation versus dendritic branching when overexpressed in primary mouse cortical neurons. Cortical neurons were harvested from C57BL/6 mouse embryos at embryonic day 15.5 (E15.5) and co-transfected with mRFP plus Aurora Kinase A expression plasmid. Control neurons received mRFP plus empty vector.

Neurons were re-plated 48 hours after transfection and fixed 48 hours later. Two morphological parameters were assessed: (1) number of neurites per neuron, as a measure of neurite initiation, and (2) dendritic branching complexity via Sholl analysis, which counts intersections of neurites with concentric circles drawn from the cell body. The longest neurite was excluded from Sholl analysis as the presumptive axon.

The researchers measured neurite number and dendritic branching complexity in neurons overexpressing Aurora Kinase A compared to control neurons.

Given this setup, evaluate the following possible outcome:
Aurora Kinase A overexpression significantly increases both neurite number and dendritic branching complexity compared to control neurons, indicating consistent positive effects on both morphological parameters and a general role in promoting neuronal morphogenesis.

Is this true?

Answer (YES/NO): NO